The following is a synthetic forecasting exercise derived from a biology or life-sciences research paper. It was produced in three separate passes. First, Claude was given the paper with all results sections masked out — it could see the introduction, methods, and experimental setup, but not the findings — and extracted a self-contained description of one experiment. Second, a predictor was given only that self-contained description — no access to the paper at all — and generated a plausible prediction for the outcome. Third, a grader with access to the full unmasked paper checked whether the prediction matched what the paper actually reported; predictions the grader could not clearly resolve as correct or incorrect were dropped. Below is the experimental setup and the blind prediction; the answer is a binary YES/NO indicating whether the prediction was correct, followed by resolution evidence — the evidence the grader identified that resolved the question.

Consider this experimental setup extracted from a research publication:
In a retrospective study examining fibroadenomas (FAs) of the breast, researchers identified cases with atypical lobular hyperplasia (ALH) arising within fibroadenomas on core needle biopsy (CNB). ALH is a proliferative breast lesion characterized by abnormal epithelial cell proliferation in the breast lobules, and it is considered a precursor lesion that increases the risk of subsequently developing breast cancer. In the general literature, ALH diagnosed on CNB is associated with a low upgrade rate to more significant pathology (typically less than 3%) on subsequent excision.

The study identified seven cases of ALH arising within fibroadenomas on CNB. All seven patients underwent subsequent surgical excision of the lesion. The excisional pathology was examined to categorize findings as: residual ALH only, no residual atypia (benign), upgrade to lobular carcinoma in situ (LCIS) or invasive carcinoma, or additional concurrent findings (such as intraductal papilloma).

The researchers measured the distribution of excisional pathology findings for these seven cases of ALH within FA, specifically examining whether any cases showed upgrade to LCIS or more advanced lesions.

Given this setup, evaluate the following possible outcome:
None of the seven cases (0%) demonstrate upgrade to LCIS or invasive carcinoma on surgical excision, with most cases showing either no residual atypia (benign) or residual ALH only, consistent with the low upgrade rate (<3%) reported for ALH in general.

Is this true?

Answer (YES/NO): NO